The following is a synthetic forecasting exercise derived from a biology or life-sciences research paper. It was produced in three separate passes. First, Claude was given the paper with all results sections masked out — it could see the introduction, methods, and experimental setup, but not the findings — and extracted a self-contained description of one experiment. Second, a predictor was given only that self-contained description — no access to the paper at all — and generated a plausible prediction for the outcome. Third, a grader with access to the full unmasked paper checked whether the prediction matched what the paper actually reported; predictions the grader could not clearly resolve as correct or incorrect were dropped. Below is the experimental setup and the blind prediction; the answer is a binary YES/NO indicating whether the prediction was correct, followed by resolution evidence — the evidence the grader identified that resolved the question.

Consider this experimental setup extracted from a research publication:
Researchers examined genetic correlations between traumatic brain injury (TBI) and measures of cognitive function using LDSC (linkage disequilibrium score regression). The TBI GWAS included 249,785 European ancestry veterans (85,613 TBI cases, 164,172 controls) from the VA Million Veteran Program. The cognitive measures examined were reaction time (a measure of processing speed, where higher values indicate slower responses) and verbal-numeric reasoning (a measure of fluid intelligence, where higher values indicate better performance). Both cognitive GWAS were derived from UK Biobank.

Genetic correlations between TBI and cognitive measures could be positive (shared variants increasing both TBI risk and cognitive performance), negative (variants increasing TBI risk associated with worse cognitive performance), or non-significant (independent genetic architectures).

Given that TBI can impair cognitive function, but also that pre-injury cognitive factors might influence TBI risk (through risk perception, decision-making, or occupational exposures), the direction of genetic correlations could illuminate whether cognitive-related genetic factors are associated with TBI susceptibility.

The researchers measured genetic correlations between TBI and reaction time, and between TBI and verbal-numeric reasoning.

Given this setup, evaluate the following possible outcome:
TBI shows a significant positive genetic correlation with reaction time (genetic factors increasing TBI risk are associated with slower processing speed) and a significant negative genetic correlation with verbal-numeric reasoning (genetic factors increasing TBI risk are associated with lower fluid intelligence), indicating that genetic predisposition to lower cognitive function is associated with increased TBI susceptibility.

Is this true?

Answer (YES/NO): NO